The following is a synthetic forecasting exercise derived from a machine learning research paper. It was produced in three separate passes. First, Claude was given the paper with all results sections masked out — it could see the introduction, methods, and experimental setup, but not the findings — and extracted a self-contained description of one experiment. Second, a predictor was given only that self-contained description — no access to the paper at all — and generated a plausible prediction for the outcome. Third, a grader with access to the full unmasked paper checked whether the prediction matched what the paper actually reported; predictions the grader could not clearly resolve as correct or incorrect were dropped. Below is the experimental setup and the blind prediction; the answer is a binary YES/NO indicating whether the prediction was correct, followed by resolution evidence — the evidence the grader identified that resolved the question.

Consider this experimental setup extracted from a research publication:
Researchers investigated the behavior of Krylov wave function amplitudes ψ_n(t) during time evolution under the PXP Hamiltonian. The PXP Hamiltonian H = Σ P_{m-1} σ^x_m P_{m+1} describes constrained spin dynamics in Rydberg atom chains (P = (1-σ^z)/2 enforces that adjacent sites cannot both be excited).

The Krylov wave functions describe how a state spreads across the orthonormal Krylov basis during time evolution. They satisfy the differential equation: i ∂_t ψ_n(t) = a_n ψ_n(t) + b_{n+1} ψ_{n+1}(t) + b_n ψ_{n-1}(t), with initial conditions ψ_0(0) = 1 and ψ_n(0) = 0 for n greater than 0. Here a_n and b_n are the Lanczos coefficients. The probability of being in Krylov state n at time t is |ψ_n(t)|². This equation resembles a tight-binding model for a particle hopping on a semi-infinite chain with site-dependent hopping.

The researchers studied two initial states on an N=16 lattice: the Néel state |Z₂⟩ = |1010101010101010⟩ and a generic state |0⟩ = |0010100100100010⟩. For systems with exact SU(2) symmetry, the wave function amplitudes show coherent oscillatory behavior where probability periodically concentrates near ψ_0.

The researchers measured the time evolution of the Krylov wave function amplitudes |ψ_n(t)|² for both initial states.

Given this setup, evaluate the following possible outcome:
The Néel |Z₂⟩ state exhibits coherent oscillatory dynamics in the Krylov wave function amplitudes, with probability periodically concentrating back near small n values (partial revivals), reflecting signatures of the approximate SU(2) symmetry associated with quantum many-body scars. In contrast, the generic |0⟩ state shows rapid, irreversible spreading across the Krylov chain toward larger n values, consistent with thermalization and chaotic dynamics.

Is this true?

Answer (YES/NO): YES